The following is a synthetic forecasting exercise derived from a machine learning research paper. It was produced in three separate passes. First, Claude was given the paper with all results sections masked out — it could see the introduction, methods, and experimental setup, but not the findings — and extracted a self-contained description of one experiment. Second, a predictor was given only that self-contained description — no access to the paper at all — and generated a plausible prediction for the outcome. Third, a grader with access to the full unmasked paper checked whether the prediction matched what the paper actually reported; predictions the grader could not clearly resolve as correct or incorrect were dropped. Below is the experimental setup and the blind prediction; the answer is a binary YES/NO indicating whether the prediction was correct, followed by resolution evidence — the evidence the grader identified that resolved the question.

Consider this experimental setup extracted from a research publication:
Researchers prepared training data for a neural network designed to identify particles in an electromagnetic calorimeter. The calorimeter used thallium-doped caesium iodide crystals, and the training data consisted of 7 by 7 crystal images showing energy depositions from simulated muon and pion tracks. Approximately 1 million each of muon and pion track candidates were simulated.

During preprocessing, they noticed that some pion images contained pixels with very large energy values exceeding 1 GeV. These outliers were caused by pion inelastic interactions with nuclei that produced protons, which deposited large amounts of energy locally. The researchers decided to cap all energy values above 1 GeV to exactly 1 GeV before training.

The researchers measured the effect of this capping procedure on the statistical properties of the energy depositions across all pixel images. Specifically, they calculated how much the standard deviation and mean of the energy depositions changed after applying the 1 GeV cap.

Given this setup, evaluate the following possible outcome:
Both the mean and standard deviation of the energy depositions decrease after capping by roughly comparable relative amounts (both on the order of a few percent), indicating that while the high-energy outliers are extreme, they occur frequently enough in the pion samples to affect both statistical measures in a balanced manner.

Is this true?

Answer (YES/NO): NO